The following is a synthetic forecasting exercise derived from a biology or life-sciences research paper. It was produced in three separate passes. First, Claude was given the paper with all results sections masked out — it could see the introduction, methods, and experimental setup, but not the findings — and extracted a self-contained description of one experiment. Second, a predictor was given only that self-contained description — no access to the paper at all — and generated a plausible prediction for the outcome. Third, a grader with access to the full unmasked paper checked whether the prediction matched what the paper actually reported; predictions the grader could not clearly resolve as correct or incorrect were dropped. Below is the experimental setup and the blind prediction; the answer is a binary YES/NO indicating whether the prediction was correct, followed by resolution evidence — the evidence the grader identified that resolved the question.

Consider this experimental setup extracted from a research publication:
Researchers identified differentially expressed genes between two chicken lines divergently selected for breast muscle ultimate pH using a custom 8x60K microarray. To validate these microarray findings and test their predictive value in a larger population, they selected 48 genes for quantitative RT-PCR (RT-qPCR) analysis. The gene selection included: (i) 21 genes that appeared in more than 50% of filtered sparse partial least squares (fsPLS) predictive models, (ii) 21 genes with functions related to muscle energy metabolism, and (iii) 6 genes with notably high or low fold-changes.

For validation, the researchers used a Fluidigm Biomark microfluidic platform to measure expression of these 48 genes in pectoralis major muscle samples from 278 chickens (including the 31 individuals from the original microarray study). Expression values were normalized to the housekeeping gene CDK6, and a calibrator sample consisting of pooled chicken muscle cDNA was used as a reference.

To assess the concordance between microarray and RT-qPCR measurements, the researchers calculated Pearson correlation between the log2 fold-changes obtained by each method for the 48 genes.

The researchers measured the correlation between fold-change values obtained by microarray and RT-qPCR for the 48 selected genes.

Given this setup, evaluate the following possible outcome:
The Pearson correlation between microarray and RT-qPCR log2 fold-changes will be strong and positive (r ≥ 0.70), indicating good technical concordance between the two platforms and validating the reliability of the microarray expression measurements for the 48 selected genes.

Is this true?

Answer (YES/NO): YES